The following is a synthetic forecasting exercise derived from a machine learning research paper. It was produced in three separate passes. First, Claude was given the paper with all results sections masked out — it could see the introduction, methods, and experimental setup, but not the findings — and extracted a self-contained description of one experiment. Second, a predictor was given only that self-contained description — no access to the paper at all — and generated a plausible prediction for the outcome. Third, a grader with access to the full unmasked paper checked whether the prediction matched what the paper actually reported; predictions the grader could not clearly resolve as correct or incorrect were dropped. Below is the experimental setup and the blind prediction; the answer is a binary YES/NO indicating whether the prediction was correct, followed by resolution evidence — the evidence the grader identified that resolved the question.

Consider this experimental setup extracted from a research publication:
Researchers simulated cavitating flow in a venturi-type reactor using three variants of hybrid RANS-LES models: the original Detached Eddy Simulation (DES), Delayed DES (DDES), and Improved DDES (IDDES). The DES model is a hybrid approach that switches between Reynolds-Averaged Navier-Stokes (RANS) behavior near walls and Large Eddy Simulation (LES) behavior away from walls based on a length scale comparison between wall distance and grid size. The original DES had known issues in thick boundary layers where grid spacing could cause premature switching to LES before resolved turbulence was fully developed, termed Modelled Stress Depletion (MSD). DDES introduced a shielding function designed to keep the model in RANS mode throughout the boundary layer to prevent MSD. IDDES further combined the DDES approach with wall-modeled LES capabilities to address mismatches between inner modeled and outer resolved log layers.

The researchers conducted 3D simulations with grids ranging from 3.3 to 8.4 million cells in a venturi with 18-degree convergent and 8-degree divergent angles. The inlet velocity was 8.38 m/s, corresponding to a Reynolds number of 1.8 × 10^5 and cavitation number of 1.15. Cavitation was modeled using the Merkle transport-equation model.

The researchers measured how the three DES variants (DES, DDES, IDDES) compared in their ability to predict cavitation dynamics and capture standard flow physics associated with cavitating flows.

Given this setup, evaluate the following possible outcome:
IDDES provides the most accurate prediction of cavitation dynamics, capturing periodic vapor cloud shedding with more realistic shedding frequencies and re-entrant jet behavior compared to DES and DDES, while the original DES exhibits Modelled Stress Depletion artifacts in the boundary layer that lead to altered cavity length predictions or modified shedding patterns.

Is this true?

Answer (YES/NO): NO